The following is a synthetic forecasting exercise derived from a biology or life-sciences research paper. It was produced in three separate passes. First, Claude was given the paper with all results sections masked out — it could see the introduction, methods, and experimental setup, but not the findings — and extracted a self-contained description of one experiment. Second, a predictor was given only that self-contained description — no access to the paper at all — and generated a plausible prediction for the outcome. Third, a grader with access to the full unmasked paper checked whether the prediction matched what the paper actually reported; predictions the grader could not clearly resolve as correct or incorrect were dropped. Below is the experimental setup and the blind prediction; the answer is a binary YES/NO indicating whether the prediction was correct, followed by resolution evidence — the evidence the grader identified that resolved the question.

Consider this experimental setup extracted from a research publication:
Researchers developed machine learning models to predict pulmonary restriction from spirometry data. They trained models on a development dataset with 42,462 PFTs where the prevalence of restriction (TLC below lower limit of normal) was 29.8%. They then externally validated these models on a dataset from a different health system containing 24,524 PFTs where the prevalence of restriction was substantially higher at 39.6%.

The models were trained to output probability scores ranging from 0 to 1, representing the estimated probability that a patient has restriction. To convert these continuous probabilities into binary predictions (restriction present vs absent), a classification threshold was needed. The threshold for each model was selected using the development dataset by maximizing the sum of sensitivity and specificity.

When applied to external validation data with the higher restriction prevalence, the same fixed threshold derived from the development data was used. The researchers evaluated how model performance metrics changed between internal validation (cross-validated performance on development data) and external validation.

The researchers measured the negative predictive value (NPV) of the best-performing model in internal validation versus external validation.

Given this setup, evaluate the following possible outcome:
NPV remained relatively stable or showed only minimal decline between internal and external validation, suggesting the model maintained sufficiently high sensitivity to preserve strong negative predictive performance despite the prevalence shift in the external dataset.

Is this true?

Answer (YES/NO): NO